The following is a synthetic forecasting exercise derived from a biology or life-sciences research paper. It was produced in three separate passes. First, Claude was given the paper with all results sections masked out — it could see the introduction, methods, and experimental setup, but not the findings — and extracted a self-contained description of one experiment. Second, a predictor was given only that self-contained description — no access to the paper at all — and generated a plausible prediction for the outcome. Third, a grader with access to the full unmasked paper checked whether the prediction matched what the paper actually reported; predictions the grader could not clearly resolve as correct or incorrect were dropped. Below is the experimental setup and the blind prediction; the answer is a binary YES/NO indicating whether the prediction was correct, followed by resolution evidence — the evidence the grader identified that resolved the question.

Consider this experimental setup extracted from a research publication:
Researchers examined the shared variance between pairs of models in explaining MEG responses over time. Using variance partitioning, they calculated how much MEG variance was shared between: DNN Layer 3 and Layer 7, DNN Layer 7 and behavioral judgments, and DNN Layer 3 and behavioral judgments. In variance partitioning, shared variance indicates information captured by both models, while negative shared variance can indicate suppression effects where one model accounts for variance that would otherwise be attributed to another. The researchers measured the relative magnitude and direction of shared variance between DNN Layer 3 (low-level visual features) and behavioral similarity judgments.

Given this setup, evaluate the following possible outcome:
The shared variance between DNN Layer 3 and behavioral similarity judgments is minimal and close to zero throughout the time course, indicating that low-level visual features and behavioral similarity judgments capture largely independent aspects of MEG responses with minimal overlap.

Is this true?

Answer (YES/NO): NO